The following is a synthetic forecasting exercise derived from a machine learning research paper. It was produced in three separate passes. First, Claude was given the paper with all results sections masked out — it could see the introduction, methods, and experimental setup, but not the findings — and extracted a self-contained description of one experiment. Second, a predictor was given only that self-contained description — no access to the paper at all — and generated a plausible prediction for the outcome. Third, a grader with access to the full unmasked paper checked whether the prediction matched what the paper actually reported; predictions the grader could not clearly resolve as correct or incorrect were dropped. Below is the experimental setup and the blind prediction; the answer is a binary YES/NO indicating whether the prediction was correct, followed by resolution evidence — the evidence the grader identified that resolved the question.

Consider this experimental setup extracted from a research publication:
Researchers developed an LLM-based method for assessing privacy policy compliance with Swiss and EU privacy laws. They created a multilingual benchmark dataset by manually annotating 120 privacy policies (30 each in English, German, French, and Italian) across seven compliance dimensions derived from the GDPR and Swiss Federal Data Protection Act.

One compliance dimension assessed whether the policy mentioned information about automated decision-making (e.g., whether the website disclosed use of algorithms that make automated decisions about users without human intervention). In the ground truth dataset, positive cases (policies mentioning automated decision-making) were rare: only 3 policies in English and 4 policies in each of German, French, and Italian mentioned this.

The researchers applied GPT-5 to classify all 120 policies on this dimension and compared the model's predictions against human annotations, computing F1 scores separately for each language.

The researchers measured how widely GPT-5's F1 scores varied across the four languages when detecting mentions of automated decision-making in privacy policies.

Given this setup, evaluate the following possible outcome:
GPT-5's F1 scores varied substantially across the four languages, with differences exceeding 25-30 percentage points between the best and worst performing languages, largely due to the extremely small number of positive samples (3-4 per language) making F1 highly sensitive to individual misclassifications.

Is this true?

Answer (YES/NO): YES